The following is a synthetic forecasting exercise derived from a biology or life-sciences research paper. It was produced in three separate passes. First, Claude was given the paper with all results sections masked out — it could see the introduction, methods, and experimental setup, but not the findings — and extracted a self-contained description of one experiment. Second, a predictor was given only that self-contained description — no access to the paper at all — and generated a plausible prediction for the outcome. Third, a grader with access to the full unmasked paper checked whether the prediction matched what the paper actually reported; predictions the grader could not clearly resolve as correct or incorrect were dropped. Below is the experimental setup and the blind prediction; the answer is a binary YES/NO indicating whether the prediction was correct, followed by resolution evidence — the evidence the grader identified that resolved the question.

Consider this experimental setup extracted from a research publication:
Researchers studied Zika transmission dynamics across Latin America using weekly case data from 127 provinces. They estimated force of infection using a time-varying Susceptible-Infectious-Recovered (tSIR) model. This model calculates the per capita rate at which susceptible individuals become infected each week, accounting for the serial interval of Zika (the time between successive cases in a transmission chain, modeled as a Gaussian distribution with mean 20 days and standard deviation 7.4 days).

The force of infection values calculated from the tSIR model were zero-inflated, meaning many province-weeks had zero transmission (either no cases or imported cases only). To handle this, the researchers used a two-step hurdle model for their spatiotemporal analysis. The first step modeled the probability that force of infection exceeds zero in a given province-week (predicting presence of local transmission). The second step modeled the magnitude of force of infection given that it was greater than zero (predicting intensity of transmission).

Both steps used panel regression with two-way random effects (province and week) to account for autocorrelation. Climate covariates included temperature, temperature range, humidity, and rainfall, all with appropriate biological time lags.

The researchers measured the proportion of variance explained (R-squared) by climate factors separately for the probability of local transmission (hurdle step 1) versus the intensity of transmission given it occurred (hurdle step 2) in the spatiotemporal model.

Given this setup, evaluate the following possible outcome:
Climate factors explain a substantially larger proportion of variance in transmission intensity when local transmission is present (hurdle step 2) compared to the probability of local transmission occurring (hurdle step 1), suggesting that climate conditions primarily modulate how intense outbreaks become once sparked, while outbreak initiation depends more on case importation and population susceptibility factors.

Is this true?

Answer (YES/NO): NO